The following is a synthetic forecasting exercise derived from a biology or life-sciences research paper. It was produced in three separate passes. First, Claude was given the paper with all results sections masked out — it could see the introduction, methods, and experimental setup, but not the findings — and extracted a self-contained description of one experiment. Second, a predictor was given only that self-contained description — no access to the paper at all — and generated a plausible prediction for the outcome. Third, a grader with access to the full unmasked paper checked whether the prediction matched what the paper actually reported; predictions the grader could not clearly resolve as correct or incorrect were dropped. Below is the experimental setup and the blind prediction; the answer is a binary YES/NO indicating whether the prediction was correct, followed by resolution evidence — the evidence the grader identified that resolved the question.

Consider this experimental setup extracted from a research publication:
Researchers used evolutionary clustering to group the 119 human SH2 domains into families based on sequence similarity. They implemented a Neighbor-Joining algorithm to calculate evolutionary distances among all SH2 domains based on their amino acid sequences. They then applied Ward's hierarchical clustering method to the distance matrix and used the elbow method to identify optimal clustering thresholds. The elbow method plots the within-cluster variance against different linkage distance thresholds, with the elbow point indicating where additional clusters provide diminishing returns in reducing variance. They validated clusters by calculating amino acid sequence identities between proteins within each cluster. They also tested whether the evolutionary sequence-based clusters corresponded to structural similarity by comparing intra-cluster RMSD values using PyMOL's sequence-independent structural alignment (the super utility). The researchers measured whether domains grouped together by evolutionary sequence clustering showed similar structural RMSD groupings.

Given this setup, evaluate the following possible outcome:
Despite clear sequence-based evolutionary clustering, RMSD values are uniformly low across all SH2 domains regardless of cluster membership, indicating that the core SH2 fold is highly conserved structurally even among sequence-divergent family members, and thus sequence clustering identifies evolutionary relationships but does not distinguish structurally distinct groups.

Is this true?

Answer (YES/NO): NO